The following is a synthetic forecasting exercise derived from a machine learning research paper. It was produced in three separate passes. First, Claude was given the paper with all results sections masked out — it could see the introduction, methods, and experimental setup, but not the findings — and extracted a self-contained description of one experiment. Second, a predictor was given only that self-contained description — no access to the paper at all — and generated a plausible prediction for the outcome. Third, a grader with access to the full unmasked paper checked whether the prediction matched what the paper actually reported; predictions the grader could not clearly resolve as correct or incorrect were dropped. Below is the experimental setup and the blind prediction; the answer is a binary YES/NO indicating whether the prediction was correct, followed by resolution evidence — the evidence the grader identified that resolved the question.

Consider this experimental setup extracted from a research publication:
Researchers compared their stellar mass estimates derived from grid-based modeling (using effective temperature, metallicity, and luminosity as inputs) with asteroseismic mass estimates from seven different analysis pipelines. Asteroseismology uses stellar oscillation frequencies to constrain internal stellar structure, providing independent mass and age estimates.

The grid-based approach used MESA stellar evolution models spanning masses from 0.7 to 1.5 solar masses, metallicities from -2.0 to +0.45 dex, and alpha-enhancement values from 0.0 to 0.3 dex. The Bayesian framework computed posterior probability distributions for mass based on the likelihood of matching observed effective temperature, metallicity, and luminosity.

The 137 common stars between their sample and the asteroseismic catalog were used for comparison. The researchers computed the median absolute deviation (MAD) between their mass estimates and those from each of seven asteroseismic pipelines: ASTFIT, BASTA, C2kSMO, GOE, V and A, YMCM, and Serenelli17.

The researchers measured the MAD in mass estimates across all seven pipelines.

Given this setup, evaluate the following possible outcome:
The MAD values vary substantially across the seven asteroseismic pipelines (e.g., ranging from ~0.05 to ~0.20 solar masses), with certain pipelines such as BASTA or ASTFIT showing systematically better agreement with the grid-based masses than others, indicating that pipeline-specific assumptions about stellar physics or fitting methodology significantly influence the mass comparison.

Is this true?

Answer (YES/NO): NO